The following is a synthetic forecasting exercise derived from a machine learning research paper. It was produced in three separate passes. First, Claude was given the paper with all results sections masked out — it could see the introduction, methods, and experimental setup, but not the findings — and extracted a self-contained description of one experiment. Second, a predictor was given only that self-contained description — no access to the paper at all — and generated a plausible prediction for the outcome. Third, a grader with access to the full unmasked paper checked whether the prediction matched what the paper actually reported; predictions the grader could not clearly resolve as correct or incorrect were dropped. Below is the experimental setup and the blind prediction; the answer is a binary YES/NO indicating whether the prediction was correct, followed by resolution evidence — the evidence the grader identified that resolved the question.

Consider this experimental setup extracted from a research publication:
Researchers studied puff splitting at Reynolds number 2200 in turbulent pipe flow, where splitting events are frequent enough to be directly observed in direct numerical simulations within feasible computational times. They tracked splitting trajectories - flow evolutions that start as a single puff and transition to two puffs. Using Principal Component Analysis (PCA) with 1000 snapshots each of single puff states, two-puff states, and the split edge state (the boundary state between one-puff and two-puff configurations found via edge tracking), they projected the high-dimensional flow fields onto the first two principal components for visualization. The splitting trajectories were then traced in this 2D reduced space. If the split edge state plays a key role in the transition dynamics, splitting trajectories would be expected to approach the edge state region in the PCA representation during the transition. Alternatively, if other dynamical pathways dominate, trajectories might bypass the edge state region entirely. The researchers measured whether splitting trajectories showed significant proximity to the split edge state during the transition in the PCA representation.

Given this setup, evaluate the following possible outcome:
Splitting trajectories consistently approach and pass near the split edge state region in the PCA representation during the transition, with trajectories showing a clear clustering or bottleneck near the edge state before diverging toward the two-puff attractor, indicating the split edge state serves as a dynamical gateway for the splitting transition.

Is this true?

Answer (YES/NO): YES